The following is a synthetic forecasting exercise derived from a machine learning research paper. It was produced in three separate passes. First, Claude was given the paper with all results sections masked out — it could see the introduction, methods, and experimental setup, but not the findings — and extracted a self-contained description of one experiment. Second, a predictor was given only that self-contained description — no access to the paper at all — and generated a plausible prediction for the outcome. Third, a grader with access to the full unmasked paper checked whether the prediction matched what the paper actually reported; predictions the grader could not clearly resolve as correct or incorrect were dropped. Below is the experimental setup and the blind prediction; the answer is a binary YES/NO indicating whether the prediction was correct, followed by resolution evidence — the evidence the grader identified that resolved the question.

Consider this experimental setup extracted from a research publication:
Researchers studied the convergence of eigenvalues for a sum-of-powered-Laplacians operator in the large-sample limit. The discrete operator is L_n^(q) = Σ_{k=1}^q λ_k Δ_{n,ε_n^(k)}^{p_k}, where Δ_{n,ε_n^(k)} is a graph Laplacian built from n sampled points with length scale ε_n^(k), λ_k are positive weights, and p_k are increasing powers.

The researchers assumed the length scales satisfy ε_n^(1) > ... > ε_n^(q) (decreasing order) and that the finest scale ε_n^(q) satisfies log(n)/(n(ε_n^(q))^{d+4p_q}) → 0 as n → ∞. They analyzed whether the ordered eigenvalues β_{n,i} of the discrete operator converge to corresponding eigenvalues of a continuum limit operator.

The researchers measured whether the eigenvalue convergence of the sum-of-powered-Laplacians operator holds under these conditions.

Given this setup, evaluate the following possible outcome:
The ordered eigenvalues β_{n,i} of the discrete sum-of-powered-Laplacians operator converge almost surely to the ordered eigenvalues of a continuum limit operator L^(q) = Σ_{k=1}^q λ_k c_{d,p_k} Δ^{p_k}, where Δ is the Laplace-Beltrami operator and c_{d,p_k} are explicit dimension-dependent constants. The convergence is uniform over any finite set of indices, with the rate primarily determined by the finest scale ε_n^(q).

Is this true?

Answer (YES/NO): NO